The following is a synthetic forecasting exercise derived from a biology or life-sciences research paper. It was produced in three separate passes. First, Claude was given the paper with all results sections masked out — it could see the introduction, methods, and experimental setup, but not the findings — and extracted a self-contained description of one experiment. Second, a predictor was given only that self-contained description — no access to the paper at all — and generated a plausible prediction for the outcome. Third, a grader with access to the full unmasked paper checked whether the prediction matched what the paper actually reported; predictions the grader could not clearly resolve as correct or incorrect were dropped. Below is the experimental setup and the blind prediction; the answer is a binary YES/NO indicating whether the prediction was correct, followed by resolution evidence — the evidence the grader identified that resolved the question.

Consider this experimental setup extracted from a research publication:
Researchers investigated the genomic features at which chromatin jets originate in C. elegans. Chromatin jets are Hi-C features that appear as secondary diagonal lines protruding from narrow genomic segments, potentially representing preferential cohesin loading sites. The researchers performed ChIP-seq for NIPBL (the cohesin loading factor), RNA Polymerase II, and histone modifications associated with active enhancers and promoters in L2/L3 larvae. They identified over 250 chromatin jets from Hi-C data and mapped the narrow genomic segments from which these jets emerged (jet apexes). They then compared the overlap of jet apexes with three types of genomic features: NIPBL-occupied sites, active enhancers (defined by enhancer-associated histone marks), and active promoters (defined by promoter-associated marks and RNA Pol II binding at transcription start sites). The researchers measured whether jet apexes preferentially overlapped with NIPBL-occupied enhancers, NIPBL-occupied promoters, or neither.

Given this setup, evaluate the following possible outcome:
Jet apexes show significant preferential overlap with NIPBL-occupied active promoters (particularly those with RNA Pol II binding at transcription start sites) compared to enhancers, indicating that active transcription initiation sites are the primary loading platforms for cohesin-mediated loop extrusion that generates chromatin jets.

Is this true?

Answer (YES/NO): NO